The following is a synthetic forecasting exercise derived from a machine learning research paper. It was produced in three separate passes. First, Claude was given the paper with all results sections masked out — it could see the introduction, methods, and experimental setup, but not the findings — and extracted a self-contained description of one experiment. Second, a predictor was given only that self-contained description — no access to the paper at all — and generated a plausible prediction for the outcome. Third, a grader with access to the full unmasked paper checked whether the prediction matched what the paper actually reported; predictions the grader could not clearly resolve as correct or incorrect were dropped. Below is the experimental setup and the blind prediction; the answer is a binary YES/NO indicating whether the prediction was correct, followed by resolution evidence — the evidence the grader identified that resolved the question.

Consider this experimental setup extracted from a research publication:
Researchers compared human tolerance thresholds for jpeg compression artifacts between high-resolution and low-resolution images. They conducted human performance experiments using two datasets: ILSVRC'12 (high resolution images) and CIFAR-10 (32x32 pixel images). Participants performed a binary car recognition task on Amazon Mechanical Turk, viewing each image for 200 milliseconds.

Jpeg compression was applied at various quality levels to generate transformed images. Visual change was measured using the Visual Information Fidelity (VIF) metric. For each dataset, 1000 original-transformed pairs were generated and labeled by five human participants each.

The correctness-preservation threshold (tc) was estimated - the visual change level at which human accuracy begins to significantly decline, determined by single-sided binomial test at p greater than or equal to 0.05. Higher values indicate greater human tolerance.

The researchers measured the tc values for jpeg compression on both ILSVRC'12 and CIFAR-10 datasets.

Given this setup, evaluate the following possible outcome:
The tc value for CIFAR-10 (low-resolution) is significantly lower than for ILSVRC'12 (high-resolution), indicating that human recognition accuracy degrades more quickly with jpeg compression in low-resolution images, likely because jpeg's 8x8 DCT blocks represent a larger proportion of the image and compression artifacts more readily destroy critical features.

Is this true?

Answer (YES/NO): YES